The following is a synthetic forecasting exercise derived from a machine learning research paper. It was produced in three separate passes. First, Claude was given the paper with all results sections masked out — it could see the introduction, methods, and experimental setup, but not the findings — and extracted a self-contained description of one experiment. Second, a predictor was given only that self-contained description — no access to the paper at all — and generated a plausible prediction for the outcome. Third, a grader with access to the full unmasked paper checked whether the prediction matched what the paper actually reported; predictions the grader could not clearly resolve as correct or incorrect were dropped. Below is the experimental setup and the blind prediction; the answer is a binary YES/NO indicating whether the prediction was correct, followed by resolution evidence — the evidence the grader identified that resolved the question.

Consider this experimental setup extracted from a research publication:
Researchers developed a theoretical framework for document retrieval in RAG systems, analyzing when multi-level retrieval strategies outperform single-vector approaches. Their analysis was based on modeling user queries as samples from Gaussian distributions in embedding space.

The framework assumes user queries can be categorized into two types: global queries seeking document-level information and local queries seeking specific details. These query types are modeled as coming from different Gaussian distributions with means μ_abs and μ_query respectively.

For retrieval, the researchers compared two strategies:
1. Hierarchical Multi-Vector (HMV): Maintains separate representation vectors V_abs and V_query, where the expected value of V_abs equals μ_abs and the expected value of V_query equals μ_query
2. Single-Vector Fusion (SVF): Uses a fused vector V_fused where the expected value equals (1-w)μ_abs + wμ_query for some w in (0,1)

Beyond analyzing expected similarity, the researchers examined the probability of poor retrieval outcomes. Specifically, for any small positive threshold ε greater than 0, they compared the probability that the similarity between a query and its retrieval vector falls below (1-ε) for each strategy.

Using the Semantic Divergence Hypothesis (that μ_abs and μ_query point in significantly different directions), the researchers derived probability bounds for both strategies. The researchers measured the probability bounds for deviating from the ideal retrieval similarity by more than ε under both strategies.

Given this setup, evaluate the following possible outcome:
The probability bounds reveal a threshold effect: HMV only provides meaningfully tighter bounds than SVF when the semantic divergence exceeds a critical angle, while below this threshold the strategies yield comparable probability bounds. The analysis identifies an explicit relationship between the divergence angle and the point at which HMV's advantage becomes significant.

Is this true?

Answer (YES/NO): NO